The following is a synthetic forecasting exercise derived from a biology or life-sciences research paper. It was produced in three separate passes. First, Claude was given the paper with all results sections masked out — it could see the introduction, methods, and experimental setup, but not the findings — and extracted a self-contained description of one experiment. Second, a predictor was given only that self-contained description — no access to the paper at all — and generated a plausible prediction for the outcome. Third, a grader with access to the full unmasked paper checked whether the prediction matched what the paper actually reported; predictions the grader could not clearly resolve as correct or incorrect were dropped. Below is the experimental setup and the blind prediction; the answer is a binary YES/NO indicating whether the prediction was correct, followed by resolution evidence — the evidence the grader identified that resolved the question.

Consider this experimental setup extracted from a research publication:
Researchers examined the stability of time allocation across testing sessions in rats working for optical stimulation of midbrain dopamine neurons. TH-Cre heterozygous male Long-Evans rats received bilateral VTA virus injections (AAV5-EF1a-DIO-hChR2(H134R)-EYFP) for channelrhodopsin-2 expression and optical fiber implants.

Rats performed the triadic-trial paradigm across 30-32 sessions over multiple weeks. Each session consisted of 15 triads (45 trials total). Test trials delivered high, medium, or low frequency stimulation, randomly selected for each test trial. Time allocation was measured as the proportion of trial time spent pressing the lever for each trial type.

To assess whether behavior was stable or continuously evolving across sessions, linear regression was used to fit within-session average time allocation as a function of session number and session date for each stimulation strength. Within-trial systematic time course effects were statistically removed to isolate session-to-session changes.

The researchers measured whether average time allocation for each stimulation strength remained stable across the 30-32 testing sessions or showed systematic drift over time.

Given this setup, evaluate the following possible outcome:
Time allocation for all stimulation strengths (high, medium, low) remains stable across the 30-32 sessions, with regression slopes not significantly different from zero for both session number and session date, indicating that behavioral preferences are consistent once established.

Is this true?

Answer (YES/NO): NO